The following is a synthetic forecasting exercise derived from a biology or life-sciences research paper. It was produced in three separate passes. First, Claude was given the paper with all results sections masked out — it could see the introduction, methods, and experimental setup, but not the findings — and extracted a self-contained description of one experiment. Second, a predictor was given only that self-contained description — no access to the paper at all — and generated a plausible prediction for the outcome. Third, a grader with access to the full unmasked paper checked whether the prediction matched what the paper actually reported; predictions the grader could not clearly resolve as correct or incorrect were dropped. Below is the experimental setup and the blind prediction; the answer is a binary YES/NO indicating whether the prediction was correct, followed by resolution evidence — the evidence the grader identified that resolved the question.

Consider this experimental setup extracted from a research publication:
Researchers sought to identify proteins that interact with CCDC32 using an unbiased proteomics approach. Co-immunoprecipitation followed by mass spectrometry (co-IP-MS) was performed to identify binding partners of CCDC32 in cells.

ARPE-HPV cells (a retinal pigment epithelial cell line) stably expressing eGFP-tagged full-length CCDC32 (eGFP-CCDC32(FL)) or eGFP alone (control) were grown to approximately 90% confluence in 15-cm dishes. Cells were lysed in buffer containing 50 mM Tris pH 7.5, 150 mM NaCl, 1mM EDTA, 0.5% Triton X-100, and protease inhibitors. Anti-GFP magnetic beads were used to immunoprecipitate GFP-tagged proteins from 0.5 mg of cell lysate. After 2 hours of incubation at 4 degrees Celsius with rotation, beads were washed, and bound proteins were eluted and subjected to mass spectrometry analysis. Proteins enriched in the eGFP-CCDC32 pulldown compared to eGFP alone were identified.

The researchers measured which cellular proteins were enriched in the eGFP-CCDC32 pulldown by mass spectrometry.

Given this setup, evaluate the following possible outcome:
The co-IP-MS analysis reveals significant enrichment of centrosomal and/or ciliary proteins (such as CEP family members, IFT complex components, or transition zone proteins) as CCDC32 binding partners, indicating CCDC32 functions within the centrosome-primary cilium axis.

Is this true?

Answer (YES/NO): NO